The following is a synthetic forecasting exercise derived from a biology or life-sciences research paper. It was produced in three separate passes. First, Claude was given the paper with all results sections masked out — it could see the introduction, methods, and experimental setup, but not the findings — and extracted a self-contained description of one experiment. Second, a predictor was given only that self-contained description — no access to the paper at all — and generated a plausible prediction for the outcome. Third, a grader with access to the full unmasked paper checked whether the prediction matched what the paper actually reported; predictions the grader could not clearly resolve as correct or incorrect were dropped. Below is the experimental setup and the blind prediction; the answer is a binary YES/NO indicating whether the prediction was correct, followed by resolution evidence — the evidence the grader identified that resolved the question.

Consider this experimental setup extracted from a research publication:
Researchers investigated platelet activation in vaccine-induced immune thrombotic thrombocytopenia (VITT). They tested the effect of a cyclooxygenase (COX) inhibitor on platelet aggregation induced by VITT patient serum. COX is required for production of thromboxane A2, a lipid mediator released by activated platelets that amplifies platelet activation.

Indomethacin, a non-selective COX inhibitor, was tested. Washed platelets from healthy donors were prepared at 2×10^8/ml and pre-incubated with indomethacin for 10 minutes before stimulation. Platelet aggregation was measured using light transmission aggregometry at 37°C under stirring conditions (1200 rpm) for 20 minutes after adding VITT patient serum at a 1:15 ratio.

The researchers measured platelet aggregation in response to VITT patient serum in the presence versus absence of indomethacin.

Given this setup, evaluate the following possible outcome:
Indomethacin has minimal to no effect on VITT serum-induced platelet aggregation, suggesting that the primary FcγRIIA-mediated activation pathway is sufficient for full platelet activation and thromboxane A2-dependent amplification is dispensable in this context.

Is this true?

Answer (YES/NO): NO